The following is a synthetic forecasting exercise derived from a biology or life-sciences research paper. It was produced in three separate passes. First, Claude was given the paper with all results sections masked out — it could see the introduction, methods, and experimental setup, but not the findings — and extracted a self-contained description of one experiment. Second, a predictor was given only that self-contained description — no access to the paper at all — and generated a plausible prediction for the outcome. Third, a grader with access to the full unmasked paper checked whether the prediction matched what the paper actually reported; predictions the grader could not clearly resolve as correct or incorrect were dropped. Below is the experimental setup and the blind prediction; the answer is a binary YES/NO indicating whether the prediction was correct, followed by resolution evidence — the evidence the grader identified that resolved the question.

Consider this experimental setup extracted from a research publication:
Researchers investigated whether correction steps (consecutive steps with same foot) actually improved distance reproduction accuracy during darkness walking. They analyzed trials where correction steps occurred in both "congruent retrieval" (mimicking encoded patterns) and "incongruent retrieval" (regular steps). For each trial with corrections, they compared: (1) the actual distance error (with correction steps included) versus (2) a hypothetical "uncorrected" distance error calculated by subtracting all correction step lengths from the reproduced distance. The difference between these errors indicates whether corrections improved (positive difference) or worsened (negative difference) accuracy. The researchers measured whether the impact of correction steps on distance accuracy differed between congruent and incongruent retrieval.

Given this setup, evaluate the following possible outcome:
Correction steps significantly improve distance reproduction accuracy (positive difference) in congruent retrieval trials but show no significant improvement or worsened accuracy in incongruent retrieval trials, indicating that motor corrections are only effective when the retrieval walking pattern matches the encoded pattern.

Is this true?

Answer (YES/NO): NO